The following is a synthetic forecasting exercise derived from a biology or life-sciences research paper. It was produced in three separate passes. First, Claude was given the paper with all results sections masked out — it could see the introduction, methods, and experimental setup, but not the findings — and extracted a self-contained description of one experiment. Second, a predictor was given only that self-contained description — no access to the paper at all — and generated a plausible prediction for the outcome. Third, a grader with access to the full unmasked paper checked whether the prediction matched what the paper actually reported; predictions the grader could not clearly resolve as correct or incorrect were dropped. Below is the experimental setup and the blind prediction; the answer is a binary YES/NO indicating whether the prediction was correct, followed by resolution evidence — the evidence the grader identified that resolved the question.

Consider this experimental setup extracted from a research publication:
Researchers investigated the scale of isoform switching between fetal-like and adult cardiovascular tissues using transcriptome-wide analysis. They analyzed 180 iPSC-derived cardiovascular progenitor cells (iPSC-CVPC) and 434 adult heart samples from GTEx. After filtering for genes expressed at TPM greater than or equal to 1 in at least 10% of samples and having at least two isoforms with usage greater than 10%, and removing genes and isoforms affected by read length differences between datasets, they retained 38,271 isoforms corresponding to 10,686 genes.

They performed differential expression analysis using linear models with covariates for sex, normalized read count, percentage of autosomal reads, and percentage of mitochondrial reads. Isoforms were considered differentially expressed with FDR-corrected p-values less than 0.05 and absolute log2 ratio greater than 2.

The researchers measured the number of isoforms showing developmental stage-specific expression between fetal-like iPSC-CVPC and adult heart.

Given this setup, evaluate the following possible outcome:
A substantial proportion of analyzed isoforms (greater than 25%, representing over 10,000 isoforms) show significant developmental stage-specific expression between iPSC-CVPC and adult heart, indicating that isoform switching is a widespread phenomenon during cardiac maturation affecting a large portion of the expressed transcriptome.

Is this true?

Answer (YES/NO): NO